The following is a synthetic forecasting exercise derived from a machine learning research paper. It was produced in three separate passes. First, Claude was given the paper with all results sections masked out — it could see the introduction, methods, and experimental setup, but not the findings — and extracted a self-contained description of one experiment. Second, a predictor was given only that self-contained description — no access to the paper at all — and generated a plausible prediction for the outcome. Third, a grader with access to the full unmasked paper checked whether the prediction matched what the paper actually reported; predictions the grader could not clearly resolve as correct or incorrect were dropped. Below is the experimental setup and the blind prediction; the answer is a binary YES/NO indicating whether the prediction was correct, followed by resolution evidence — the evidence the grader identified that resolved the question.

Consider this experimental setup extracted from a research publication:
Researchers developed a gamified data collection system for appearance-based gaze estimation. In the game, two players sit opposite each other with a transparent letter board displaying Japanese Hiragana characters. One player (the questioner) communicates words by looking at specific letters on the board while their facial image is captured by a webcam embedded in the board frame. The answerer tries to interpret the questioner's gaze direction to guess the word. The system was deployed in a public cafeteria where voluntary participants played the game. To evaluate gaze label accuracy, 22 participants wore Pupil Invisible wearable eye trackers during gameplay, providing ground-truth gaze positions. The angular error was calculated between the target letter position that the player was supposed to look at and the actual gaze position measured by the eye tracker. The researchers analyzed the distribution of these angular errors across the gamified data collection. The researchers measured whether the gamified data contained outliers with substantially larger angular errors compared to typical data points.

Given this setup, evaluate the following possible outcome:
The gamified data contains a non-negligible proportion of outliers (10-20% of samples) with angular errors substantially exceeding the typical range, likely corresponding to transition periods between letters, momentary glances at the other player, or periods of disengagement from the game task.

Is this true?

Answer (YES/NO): NO